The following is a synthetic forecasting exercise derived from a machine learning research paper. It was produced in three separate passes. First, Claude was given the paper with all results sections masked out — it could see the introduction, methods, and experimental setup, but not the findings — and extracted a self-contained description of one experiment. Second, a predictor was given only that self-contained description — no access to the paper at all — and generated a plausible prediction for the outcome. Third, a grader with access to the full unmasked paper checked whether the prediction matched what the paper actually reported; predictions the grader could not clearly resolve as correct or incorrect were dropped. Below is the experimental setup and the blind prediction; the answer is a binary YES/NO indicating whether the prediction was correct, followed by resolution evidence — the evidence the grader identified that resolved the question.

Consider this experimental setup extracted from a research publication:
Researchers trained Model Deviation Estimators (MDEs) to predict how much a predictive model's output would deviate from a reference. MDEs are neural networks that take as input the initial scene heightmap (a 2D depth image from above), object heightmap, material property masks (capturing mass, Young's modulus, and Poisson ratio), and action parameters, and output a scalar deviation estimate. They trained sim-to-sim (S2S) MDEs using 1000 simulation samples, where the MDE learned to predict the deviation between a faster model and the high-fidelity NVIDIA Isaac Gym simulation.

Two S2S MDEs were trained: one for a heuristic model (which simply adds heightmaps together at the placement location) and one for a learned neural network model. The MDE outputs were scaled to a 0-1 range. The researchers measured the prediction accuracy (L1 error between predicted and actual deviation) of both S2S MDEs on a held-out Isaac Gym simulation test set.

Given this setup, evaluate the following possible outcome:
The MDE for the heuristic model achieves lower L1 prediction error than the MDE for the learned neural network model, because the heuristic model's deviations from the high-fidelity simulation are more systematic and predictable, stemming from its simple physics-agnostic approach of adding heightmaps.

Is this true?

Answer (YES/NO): NO